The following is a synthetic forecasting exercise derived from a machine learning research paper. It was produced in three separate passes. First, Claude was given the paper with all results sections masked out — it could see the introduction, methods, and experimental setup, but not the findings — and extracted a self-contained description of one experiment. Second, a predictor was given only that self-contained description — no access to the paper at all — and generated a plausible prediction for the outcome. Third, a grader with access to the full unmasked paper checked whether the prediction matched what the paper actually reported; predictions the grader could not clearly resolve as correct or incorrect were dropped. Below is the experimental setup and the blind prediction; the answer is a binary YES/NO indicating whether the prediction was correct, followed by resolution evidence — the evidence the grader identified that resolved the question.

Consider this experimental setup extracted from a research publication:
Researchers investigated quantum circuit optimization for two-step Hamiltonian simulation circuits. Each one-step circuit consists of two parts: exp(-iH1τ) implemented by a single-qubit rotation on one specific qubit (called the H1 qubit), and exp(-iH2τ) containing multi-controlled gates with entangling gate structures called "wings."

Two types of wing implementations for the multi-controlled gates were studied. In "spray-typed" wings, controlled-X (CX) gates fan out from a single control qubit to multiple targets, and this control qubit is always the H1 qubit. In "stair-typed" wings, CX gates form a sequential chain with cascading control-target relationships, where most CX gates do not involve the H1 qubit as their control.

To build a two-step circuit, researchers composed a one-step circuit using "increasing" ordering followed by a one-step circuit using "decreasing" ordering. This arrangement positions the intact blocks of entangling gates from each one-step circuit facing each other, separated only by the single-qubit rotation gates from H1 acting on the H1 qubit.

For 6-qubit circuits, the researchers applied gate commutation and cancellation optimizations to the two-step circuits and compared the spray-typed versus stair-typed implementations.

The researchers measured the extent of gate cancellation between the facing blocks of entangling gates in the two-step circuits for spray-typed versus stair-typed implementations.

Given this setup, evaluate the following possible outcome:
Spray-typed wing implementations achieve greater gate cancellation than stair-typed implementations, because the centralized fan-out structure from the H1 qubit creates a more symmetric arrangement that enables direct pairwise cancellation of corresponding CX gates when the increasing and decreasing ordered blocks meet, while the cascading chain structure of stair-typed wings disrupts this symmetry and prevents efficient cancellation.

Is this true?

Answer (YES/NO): NO